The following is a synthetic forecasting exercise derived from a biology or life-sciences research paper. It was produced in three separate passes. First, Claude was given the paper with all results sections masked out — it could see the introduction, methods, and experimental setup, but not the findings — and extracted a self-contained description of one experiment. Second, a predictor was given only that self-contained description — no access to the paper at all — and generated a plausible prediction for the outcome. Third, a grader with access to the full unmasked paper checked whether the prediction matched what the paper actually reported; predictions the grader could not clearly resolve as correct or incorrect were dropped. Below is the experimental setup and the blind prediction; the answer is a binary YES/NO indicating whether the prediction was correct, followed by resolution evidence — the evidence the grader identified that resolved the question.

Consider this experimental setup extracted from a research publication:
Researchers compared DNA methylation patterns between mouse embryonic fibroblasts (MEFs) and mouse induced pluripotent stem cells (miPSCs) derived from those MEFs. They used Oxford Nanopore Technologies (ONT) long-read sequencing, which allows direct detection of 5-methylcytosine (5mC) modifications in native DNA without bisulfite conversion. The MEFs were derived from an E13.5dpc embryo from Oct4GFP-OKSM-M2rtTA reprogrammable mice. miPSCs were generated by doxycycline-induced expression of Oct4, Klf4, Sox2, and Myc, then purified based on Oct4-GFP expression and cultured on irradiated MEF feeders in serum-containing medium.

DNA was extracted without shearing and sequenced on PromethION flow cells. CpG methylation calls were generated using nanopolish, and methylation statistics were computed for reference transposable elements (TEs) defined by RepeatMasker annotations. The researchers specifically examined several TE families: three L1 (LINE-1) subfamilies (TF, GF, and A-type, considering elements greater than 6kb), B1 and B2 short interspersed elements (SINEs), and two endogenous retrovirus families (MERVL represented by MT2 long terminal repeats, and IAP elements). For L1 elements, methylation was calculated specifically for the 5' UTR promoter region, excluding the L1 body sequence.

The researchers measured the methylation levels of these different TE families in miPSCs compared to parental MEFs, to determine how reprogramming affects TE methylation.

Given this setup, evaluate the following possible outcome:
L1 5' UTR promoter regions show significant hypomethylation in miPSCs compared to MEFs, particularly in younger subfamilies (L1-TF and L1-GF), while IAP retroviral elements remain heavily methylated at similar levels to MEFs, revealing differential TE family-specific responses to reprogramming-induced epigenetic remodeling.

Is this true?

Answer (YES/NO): NO